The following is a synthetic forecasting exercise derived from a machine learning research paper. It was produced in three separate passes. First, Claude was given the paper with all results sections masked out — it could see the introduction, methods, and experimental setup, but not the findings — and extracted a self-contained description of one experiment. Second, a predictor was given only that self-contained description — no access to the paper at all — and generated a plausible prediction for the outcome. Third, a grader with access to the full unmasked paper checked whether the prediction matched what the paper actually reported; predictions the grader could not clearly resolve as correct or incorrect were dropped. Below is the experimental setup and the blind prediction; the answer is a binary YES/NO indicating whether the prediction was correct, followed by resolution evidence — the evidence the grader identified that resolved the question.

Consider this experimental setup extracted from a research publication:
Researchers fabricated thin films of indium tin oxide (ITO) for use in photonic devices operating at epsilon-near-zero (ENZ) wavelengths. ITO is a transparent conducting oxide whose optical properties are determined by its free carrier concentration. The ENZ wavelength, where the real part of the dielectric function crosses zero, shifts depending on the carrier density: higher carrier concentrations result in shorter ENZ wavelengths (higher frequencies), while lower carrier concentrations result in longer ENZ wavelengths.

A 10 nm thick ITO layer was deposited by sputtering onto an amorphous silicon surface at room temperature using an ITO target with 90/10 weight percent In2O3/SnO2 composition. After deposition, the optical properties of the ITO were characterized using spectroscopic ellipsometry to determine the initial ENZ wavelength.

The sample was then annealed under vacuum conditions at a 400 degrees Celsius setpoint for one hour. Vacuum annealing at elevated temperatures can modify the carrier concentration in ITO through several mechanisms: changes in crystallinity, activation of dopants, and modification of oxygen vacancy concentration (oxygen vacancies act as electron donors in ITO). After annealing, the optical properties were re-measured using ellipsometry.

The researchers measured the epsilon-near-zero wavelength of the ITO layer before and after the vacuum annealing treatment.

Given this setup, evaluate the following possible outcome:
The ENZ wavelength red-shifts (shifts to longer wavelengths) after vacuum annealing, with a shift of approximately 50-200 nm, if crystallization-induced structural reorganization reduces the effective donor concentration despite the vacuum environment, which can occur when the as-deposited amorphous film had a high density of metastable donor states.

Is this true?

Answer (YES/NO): NO